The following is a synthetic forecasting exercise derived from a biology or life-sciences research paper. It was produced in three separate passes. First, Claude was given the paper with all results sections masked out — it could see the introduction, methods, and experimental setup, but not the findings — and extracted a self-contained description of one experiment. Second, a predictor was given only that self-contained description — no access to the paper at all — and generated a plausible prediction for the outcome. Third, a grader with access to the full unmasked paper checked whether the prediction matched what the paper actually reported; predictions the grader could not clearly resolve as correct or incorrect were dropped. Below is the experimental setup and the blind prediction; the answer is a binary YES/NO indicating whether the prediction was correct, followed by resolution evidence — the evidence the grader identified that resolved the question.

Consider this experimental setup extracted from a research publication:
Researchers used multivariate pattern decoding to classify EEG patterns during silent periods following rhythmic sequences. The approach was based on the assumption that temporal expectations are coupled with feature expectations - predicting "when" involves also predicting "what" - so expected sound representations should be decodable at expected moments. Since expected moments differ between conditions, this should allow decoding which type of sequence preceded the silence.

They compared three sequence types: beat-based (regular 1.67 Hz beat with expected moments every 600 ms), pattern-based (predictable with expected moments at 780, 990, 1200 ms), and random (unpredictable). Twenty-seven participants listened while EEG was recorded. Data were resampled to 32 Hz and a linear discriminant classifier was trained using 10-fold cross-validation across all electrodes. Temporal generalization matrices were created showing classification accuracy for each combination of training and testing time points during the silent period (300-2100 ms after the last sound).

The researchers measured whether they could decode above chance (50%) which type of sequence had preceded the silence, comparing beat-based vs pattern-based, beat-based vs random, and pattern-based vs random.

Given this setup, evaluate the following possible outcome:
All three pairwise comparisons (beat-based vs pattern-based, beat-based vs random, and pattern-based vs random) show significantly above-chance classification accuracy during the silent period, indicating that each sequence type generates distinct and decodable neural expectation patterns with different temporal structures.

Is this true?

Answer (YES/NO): YES